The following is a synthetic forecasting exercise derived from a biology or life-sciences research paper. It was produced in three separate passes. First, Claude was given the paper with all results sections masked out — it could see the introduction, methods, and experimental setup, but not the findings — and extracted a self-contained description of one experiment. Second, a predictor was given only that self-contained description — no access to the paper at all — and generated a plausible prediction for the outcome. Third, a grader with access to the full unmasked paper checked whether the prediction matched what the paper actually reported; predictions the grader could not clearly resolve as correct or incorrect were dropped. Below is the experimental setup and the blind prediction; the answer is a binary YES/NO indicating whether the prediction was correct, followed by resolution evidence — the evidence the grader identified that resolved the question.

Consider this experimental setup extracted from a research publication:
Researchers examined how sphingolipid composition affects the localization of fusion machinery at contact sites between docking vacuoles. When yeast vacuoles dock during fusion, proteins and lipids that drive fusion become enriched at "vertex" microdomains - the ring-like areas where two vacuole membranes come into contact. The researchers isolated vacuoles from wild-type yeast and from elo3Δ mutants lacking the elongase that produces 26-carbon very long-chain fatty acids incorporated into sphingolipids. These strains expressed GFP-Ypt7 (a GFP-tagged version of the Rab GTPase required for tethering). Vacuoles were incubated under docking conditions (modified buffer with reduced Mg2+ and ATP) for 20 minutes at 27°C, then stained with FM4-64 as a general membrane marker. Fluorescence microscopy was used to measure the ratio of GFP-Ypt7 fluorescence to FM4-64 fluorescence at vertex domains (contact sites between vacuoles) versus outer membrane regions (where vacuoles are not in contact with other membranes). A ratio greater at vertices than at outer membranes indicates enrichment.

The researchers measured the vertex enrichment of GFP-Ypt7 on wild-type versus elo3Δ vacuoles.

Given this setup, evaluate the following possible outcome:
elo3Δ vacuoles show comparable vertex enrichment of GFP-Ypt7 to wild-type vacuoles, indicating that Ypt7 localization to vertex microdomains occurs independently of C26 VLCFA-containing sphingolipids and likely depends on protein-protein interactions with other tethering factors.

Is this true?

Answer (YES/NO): NO